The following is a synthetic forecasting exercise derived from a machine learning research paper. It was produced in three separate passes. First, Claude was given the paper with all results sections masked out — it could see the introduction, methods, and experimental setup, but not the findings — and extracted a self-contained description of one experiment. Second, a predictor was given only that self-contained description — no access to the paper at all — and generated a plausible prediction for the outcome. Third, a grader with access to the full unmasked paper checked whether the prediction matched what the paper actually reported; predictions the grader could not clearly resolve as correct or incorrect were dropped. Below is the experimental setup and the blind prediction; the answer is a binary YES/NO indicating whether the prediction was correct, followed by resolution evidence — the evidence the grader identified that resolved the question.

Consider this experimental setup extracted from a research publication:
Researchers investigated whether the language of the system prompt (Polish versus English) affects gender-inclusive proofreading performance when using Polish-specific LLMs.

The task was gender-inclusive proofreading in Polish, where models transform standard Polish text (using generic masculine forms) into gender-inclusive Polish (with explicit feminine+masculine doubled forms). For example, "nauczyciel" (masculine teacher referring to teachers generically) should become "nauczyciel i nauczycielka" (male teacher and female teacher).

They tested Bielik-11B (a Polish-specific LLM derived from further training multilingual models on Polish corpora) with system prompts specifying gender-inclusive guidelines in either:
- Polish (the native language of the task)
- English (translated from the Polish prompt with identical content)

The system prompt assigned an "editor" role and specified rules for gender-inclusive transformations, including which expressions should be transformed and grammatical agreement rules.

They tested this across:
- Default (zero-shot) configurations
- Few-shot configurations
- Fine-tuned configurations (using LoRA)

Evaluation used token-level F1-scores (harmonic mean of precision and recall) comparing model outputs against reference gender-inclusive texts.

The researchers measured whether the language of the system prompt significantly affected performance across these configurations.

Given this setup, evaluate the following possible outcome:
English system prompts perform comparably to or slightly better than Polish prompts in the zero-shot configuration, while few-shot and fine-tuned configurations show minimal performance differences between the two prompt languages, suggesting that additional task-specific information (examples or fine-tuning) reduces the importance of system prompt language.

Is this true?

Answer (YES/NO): NO